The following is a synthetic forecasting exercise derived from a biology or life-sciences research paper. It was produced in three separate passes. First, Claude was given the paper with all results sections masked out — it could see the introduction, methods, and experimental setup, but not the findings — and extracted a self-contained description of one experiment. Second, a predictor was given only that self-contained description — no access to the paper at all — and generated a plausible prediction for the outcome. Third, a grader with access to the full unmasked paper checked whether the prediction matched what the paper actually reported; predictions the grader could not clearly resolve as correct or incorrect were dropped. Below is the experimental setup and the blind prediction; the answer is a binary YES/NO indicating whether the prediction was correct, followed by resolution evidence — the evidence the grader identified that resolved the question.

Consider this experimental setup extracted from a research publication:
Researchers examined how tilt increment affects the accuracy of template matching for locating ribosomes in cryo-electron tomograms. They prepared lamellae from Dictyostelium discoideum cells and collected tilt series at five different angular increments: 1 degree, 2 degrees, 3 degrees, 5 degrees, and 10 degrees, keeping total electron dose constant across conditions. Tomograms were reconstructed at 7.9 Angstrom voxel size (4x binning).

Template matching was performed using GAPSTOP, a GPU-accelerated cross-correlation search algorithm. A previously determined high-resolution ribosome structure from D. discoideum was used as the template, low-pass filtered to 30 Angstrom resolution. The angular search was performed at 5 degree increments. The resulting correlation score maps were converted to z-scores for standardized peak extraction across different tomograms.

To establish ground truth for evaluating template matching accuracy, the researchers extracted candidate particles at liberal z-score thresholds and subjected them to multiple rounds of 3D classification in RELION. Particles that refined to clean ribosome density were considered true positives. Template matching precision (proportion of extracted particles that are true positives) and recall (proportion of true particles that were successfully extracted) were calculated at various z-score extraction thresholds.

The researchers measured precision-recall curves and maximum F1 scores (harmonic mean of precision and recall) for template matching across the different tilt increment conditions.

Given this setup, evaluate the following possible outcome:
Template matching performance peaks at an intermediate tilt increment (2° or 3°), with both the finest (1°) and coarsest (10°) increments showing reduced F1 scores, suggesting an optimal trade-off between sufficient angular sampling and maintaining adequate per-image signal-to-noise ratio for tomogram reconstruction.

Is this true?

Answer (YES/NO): NO